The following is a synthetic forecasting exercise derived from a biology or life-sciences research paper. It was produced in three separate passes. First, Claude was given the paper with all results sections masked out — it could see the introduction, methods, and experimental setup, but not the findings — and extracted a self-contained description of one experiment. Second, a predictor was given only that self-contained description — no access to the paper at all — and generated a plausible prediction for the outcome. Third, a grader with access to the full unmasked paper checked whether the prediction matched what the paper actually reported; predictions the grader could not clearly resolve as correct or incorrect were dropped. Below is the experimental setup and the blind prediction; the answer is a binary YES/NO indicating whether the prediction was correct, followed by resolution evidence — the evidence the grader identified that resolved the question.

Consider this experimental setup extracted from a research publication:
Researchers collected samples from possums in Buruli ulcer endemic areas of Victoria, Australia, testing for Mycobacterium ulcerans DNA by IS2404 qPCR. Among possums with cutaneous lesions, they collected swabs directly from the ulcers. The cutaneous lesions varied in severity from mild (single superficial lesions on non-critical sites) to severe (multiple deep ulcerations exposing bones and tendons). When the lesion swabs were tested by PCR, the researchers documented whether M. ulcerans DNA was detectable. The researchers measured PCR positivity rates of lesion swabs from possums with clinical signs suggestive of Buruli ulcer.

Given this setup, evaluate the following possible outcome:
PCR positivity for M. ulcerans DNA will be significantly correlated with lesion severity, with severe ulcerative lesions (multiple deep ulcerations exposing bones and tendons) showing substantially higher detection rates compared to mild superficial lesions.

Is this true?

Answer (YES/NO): NO